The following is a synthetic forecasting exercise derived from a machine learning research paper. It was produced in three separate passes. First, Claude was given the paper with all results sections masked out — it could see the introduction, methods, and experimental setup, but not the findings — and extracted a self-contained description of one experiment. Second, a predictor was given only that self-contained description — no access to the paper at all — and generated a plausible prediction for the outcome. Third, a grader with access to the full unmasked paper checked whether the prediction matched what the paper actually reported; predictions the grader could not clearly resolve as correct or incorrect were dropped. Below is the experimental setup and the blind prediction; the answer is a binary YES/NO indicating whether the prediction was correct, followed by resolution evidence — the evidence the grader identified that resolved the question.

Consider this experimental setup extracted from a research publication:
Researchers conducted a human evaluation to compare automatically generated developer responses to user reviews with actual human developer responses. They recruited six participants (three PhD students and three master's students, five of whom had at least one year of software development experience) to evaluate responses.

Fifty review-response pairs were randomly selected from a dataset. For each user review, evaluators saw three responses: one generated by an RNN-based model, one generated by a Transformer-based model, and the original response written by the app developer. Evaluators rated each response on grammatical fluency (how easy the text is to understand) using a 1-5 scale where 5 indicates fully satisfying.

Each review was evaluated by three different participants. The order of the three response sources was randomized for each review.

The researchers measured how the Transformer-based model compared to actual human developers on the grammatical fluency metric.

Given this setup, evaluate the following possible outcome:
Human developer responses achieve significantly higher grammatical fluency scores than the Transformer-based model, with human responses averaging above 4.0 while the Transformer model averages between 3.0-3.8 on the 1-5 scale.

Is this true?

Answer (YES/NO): NO